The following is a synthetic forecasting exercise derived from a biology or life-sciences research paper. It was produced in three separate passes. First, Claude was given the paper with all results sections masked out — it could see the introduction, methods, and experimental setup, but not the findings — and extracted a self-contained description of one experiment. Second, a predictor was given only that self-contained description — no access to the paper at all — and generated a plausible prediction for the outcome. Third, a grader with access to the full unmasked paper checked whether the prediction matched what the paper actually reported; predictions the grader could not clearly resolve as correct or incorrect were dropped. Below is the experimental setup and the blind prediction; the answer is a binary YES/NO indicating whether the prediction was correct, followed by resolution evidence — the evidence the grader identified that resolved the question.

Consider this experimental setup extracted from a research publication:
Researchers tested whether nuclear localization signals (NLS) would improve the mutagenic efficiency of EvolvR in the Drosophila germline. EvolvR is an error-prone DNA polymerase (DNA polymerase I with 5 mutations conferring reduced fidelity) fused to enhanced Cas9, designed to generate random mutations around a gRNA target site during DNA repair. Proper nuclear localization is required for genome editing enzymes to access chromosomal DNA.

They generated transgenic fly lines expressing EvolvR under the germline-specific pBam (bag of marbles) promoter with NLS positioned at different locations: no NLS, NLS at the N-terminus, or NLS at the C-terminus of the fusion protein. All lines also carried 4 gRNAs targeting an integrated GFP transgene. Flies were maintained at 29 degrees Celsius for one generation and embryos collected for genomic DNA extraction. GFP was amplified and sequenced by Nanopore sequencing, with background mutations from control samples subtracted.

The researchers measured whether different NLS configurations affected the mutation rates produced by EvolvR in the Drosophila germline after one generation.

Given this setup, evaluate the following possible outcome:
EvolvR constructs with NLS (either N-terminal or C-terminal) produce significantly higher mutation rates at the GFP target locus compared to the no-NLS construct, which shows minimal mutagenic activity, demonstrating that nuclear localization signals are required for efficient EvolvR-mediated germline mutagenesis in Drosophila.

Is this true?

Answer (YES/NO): NO